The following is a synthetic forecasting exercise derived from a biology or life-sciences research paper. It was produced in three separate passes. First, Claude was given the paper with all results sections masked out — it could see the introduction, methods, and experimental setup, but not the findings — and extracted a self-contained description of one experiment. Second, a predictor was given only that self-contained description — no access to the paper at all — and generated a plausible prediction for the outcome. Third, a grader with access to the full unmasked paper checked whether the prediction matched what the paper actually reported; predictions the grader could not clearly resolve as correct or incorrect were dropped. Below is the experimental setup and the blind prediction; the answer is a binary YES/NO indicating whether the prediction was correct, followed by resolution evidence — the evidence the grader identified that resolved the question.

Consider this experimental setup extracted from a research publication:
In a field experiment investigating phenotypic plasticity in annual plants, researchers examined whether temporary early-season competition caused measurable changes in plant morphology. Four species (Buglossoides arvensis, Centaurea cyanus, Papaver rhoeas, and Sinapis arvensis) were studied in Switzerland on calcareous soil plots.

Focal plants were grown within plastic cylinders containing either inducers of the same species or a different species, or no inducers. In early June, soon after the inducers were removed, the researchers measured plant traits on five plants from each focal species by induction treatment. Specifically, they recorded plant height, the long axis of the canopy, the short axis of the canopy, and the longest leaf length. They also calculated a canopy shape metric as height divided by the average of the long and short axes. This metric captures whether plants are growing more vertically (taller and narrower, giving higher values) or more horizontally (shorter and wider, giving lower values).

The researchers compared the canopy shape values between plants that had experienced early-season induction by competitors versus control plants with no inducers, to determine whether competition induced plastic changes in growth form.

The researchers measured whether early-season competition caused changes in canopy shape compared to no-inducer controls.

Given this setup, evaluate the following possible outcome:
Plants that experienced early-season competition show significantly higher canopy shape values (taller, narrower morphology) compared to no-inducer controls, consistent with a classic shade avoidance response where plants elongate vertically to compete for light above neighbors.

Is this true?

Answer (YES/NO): NO